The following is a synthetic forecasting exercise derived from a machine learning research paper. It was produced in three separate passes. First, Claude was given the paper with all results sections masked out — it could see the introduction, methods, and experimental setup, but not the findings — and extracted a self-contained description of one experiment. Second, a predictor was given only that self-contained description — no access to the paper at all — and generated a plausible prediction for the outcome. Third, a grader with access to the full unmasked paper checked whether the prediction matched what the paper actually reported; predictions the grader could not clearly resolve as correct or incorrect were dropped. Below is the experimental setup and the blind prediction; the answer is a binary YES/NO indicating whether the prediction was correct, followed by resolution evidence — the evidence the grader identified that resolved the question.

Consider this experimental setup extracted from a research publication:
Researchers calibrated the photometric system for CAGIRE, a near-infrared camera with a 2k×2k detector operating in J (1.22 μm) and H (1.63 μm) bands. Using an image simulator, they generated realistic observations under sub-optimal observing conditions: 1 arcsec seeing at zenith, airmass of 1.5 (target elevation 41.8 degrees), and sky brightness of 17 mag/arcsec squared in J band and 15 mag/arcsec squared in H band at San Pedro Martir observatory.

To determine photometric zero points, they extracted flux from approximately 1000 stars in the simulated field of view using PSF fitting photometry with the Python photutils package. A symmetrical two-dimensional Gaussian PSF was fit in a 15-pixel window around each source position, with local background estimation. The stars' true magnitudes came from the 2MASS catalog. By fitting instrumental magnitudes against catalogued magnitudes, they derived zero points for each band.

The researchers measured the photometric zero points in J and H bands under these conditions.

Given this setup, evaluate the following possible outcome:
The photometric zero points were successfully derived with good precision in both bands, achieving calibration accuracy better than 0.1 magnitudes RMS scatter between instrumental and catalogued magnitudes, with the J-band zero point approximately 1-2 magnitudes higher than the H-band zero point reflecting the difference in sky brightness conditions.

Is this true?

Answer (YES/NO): NO